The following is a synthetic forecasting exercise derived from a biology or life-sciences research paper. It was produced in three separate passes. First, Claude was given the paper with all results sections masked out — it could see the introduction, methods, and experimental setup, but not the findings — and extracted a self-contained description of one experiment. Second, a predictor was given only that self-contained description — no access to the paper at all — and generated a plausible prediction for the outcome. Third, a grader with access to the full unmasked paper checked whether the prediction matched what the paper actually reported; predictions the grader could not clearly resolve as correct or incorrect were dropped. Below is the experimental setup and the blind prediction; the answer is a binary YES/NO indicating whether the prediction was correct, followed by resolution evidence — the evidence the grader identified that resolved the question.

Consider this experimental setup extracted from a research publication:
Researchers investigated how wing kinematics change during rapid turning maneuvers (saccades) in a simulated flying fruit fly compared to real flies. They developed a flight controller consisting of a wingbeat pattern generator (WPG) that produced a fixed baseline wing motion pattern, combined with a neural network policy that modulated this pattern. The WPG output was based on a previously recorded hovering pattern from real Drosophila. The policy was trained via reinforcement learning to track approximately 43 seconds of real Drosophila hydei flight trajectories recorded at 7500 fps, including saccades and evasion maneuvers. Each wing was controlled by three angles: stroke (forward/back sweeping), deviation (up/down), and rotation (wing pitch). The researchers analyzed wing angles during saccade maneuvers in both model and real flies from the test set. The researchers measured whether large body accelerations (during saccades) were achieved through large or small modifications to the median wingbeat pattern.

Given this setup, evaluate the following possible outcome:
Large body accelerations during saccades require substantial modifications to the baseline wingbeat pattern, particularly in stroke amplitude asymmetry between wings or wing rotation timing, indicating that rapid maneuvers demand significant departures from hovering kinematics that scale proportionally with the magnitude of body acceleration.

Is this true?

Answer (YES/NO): NO